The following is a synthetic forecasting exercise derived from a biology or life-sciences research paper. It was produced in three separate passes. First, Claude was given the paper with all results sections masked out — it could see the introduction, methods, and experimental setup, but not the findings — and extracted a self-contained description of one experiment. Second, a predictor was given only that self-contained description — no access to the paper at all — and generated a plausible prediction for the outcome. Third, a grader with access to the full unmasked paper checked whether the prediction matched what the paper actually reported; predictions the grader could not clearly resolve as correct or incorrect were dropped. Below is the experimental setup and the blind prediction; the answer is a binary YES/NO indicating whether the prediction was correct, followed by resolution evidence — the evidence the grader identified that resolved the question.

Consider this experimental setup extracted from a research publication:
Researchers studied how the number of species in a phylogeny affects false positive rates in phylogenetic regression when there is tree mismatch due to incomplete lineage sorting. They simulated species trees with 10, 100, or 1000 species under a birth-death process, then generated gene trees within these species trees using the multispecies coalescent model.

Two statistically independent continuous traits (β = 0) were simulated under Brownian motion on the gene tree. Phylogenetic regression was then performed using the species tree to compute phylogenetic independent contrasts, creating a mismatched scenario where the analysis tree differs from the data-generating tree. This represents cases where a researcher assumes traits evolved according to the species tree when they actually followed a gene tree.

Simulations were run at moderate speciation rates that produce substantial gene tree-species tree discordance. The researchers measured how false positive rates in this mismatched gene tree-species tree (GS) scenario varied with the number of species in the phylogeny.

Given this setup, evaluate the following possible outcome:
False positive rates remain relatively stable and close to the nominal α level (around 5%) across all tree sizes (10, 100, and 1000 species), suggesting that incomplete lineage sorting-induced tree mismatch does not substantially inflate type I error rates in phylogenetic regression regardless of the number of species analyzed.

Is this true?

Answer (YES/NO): NO